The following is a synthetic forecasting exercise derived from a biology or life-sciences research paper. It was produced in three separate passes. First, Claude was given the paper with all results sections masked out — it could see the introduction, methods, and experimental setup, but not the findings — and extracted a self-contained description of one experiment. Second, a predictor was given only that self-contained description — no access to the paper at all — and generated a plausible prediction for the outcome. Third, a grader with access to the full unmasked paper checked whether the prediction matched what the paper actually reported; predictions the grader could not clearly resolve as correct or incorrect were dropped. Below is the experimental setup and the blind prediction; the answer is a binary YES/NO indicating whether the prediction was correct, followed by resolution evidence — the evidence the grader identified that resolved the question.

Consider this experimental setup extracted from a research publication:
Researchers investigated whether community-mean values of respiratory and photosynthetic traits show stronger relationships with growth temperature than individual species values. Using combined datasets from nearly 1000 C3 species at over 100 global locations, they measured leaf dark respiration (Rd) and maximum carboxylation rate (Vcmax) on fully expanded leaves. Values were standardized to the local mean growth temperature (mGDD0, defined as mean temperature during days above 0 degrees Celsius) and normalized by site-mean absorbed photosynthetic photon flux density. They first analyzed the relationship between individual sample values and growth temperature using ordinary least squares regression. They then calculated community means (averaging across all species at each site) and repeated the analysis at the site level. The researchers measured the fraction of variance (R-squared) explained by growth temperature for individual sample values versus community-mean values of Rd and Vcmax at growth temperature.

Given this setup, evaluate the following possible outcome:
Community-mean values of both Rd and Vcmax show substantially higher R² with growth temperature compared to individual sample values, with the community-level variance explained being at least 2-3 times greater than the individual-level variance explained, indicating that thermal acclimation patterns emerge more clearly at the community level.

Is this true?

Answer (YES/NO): NO